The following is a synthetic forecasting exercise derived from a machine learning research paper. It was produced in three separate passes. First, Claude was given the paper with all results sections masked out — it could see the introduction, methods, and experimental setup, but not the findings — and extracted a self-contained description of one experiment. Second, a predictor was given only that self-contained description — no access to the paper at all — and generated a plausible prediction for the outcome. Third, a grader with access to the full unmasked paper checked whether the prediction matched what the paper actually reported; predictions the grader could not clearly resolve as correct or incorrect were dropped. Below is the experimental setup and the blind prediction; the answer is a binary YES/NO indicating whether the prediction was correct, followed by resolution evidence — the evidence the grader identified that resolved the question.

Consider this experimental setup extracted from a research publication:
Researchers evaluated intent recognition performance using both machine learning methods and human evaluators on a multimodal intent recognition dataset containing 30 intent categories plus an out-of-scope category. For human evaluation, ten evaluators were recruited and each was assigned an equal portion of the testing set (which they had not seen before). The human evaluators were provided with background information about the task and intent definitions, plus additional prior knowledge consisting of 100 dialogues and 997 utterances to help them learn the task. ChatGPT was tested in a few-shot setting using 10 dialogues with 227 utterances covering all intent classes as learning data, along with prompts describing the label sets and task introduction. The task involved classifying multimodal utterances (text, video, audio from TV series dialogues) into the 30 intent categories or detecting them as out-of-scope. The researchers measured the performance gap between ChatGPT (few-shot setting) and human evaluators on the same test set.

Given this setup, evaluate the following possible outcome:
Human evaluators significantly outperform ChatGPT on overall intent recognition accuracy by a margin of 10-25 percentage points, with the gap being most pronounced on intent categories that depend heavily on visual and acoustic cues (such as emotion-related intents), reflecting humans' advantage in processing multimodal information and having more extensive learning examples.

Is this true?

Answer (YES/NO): NO